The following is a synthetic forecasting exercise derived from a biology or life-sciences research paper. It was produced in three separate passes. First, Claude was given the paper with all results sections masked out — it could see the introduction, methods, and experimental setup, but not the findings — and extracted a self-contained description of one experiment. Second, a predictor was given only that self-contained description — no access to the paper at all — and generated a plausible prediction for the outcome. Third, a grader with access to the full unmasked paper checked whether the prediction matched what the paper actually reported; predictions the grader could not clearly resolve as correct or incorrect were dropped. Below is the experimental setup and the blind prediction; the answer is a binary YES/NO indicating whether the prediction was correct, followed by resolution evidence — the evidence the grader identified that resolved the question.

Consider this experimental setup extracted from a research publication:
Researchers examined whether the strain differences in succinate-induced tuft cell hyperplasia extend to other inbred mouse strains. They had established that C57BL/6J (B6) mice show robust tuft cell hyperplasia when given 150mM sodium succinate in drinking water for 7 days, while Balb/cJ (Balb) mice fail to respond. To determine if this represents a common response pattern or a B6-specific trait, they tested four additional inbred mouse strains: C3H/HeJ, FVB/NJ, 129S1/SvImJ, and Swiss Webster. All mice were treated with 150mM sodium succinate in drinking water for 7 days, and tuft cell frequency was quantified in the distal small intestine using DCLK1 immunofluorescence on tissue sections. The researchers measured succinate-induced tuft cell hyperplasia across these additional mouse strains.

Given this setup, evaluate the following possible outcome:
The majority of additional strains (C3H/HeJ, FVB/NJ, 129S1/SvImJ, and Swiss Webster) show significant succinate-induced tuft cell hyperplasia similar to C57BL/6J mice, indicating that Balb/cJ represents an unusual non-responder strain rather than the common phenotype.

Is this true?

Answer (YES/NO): NO